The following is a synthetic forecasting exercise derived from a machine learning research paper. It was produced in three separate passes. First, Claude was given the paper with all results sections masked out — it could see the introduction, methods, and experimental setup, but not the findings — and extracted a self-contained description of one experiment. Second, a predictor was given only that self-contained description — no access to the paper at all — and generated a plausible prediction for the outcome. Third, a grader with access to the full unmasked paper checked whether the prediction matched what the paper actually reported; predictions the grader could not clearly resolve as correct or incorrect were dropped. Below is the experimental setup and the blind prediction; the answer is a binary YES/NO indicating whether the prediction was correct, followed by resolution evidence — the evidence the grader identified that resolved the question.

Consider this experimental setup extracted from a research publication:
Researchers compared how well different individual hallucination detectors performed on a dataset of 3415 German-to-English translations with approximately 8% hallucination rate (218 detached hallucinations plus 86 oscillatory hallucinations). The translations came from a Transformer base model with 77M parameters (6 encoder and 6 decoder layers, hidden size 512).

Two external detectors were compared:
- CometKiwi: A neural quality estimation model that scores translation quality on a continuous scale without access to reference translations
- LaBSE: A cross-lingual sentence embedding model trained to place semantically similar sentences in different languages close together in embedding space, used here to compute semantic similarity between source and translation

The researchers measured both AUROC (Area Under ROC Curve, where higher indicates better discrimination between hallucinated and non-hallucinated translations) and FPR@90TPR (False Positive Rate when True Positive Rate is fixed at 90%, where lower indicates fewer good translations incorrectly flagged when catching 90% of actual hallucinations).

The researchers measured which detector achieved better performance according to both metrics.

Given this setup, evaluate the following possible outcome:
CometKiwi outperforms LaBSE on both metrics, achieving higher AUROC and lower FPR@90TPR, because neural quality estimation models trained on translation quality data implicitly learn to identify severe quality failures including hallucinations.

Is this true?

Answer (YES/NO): NO